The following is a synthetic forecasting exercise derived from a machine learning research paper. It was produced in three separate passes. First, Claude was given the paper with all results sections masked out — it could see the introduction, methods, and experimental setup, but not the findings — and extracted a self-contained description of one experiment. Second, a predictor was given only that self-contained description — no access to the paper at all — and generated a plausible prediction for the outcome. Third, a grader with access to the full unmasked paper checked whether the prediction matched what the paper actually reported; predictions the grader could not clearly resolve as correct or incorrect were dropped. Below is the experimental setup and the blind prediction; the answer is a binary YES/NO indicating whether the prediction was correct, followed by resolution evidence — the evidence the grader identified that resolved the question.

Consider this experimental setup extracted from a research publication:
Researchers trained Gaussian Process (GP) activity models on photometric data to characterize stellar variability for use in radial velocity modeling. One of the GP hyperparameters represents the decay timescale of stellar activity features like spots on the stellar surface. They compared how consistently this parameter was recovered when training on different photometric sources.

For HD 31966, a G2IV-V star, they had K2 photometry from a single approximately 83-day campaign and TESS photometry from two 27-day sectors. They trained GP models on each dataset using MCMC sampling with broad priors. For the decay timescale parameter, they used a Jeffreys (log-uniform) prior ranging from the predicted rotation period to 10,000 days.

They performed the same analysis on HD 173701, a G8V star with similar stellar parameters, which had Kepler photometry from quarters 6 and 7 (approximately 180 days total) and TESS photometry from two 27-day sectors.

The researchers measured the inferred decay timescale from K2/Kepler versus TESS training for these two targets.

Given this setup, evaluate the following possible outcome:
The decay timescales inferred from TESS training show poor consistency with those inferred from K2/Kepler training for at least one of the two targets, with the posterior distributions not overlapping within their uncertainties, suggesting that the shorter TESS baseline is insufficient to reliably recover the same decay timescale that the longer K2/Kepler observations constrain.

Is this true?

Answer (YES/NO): NO